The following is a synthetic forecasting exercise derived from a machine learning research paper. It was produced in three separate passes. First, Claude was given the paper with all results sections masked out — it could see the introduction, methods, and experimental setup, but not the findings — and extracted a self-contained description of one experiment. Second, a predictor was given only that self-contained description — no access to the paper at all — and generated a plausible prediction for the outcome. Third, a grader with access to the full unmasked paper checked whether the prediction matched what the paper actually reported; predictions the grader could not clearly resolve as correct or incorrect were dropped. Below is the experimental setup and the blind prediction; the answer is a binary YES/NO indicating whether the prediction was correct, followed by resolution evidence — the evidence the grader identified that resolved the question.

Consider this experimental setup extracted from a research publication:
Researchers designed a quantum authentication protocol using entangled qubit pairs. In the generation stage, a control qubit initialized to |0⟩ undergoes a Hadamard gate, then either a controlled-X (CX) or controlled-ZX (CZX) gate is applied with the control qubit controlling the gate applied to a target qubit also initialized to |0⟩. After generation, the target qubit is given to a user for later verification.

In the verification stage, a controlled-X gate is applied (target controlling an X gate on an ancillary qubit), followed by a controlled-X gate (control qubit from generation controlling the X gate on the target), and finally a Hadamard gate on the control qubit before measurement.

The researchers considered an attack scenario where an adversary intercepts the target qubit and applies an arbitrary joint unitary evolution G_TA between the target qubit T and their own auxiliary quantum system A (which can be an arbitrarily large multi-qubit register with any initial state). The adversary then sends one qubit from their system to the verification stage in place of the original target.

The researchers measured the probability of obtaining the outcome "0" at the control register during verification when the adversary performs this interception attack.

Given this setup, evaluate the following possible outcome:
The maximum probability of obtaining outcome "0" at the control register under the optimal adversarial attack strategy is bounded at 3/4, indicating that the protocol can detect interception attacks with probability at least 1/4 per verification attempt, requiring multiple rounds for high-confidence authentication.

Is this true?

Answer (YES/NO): NO